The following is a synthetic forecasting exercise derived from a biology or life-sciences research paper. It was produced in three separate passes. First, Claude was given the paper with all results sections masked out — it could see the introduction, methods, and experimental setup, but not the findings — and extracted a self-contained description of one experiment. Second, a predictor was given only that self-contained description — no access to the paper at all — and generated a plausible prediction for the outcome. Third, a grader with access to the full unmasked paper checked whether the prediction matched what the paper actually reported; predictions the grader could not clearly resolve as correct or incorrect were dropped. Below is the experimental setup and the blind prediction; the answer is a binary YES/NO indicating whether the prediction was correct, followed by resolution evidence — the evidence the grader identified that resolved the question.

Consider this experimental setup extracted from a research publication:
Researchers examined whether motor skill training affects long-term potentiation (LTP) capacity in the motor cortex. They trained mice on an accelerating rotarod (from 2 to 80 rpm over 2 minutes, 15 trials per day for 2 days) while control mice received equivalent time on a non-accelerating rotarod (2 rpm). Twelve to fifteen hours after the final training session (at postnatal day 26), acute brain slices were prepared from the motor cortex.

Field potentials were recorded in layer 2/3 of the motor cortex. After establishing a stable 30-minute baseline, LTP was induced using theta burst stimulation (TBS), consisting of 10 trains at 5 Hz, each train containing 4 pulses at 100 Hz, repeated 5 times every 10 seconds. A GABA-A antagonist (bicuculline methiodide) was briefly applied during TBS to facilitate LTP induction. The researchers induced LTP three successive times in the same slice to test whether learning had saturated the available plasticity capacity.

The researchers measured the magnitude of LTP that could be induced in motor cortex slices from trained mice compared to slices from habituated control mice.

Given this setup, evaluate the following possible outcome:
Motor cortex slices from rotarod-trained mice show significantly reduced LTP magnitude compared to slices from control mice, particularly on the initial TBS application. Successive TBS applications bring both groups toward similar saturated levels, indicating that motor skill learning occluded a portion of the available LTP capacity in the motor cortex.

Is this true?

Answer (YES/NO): NO